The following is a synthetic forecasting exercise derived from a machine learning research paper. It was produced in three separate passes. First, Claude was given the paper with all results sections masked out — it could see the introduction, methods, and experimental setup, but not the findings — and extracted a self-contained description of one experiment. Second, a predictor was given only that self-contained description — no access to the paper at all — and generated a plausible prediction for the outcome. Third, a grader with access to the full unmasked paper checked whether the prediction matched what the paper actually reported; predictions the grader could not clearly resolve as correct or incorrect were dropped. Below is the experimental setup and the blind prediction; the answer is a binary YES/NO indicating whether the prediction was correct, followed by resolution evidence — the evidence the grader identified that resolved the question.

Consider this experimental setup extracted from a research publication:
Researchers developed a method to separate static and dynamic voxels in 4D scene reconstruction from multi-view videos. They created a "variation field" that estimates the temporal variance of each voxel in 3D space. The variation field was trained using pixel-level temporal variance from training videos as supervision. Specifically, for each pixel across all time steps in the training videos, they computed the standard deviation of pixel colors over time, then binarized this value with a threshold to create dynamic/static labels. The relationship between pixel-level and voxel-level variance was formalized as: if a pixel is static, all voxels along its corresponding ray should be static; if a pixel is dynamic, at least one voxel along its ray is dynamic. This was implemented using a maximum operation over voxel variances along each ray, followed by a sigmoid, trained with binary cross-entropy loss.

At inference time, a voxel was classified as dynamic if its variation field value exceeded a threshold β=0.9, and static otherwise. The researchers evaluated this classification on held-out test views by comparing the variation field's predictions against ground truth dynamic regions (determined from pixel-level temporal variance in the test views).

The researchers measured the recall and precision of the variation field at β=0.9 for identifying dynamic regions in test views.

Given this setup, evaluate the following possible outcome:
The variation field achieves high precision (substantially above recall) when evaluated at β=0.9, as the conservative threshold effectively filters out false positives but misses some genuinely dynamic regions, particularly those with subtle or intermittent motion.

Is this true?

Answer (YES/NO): NO